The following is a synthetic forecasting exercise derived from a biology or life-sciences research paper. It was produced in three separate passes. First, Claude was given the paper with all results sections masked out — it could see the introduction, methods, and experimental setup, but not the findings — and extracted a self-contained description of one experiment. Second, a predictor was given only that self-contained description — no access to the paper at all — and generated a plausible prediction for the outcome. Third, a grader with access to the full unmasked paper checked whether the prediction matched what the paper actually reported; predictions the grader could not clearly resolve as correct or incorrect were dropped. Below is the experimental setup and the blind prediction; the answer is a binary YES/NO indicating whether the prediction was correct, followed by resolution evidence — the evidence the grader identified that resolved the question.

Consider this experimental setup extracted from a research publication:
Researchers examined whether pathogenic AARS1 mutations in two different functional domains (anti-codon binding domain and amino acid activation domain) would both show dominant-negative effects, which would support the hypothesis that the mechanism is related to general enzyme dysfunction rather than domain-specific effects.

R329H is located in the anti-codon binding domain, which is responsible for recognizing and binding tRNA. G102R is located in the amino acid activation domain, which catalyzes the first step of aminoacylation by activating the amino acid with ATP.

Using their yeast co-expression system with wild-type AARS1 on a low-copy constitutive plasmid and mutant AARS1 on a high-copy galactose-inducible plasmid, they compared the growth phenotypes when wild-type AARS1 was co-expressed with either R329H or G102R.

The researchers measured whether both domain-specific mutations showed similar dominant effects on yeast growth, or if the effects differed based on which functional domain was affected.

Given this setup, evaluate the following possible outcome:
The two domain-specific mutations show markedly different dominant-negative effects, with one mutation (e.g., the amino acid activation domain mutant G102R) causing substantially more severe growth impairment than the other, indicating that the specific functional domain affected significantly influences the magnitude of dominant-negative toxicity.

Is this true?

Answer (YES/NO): NO